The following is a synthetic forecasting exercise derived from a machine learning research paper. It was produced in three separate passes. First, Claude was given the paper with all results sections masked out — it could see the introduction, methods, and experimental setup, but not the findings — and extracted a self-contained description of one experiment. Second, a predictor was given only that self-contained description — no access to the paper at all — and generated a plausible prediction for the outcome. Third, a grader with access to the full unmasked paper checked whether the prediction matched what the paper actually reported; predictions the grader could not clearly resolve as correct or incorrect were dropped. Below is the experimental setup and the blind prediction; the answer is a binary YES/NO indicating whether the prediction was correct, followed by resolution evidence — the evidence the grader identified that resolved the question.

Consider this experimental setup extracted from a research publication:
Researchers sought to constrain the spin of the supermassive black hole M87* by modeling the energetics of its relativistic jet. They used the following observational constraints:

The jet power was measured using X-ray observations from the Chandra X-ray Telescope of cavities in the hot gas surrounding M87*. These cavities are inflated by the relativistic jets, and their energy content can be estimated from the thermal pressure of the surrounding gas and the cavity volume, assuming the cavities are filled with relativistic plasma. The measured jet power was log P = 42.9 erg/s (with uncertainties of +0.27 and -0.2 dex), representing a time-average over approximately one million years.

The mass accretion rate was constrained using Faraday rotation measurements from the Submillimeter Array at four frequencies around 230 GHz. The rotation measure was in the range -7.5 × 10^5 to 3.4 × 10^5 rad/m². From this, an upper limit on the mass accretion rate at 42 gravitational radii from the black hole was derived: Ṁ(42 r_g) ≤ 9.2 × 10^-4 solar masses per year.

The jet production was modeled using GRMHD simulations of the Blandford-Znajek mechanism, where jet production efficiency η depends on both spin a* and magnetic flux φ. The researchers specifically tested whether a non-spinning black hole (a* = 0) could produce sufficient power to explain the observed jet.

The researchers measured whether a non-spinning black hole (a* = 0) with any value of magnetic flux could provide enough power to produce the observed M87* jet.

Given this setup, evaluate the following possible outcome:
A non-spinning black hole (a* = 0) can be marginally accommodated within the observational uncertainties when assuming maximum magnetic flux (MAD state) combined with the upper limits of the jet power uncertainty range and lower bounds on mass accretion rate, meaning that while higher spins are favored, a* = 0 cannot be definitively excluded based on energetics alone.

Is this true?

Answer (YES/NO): NO